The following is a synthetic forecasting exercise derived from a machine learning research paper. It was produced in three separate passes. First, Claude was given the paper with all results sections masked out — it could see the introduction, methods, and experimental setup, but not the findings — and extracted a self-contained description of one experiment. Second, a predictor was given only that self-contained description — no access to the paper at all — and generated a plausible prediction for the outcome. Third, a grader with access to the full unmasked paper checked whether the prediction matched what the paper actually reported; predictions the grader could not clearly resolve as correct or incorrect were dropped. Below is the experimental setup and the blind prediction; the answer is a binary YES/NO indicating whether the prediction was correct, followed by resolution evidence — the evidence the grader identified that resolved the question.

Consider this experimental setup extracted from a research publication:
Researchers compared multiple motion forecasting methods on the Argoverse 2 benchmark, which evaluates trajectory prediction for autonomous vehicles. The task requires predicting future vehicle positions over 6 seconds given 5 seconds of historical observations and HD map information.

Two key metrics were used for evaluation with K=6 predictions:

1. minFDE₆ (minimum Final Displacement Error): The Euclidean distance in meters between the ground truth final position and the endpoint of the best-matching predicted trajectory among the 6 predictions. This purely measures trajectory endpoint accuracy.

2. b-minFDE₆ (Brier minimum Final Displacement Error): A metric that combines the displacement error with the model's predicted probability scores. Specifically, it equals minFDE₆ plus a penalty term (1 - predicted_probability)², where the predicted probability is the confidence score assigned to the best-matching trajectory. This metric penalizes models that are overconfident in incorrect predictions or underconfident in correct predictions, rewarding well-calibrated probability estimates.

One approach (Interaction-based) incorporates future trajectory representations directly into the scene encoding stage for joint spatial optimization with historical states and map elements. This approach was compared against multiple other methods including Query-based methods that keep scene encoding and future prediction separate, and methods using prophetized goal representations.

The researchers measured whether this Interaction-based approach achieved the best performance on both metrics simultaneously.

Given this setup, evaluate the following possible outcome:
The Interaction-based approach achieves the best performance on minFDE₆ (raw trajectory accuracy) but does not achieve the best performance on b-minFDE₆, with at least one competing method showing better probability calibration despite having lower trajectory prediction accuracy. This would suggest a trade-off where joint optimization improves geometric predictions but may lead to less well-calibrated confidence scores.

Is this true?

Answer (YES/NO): YES